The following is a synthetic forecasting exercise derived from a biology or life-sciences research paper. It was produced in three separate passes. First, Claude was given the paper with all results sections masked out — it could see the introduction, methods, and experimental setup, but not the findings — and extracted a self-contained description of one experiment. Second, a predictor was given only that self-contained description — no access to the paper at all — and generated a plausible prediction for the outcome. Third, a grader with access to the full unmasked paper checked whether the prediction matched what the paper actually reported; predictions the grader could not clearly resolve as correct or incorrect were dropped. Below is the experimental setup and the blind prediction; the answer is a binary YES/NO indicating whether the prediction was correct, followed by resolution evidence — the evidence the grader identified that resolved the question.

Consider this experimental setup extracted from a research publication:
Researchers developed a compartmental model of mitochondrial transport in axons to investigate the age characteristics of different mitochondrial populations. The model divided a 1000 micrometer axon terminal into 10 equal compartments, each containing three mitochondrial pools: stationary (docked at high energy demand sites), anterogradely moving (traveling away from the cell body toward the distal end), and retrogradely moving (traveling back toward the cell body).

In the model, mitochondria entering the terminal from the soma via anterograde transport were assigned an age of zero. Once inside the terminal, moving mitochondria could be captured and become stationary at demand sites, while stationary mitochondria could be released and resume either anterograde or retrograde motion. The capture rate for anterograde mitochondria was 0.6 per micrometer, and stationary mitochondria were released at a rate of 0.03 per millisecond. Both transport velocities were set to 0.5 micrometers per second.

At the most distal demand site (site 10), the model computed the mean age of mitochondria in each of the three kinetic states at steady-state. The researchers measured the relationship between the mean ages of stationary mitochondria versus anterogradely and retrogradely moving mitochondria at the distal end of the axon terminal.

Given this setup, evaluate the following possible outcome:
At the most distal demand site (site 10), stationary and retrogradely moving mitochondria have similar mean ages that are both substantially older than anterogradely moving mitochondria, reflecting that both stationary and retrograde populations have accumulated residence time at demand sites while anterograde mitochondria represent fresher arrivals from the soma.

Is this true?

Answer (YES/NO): NO